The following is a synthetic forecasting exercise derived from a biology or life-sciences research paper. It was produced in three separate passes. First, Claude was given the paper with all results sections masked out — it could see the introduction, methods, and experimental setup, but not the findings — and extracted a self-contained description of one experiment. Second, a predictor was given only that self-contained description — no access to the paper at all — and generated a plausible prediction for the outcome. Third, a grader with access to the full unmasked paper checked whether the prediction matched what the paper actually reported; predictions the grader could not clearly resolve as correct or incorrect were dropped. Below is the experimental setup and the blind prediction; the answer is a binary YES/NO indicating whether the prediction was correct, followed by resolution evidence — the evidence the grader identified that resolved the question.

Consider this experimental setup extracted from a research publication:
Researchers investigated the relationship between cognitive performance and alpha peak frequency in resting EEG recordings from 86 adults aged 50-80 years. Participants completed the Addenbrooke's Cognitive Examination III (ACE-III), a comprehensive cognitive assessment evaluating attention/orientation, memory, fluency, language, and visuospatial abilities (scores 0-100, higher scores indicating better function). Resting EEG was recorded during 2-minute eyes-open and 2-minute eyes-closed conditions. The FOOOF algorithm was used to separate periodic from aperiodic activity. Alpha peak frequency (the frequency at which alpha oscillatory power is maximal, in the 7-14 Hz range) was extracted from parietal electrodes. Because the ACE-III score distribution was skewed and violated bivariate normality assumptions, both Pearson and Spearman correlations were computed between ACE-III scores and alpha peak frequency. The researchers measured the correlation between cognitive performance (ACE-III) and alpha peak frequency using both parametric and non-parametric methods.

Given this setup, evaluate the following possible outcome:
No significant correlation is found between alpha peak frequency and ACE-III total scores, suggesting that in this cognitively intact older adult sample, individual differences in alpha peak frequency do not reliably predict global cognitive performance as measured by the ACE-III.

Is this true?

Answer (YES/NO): NO